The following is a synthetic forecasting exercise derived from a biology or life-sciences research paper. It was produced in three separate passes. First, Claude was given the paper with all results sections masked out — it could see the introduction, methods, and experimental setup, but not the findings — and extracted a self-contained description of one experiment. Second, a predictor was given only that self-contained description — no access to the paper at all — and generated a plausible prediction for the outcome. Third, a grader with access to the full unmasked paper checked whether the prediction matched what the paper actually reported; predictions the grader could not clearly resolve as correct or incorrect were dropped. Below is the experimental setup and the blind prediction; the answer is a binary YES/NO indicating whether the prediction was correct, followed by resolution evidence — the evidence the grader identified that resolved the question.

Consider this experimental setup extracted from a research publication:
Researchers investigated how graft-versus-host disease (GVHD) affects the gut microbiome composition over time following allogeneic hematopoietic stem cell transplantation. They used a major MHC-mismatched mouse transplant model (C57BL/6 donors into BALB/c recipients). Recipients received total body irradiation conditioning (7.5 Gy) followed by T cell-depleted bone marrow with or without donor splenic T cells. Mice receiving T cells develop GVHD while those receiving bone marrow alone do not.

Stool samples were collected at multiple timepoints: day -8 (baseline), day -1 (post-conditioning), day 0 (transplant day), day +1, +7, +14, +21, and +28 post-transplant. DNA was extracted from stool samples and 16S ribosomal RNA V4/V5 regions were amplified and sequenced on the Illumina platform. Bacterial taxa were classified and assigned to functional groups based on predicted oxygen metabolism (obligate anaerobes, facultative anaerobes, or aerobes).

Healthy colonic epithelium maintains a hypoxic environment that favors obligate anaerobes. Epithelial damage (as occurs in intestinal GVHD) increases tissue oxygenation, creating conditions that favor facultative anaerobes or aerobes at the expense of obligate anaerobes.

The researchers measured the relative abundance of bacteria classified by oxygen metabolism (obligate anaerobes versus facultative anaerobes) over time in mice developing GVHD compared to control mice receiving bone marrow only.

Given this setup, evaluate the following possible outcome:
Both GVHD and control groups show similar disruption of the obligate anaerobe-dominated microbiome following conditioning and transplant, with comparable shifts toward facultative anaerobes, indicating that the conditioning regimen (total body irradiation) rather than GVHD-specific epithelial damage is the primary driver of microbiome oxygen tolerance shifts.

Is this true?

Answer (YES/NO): NO